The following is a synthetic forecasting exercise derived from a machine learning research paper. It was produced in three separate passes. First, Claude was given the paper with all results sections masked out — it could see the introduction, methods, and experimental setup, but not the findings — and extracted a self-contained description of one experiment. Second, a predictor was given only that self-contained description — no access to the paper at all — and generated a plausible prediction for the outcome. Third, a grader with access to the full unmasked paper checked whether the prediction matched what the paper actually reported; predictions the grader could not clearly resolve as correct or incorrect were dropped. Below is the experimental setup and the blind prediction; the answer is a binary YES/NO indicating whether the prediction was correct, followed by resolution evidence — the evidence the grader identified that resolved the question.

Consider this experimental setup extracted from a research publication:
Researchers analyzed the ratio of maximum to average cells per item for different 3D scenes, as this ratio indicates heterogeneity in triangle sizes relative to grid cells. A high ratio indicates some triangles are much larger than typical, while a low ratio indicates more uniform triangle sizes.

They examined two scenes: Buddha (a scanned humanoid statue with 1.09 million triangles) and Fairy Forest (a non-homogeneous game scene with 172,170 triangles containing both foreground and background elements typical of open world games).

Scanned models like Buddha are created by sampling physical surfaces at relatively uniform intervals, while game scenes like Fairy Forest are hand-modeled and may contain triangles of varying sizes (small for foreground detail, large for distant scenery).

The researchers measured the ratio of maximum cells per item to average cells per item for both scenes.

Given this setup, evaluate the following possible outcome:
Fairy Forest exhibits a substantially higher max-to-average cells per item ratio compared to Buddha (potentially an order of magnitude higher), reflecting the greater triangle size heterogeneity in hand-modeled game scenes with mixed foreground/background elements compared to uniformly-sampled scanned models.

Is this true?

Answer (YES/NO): YES